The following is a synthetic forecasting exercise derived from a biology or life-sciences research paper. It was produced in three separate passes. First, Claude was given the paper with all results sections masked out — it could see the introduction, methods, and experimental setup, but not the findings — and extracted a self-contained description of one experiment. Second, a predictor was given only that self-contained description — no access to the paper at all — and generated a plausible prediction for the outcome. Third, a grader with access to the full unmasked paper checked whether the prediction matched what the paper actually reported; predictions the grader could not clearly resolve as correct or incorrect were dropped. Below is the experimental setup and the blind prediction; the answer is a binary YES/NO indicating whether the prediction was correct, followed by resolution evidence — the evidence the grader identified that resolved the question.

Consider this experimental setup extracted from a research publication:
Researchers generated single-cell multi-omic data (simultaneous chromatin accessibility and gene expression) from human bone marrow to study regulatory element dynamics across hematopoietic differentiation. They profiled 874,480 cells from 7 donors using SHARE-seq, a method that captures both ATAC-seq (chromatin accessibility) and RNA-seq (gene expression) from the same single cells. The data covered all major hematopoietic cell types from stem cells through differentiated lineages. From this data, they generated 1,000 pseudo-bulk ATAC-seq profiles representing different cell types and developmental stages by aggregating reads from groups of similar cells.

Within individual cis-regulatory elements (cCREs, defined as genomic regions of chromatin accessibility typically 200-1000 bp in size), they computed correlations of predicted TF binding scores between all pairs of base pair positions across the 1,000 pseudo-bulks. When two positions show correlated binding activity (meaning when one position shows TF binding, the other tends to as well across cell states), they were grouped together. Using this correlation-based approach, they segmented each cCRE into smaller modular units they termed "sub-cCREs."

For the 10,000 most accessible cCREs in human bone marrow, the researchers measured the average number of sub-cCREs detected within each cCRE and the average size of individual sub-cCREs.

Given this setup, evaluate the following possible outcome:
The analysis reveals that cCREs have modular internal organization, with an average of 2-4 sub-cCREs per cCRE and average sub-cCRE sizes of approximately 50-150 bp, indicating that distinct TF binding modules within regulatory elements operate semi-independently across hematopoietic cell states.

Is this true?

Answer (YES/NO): NO